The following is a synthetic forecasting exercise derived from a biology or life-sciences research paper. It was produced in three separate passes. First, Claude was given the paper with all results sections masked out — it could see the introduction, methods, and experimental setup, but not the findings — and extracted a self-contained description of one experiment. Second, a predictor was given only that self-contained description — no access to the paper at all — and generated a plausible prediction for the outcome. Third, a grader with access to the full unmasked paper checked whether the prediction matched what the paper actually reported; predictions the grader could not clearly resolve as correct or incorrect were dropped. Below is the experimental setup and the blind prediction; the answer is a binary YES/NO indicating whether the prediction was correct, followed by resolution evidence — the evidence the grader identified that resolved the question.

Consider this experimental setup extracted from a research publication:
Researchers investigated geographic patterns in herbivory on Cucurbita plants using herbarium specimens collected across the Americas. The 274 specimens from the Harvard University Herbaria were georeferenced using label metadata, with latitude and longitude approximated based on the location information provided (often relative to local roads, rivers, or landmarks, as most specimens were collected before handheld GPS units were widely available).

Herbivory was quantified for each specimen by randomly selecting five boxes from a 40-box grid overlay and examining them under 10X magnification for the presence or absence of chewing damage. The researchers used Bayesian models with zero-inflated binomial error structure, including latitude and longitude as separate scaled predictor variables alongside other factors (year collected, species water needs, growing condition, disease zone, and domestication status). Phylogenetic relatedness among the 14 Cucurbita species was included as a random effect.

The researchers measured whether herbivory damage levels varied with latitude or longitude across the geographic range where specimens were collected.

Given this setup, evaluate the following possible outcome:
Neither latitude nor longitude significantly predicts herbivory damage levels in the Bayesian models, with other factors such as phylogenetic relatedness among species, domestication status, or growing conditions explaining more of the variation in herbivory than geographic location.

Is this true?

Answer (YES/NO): YES